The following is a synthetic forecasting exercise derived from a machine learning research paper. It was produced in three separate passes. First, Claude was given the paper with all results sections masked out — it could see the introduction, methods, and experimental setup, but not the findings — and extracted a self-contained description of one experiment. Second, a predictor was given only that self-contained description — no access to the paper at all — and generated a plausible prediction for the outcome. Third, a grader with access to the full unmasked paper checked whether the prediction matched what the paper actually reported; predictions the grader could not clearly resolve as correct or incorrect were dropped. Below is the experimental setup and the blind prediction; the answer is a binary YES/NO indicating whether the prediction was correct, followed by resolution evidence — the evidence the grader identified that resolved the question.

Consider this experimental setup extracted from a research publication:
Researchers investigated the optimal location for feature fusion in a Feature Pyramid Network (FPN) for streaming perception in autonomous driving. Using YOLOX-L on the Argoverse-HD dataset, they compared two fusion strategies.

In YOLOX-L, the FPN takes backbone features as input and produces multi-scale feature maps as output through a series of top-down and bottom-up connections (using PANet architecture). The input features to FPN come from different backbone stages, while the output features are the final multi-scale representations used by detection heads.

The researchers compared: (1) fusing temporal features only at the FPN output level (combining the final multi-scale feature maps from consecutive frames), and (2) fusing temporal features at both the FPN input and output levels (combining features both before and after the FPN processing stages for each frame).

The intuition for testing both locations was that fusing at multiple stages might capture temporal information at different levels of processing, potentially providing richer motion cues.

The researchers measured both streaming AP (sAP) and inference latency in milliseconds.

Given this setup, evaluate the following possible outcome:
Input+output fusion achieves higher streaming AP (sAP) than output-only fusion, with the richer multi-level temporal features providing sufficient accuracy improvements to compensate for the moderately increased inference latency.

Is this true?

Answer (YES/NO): NO